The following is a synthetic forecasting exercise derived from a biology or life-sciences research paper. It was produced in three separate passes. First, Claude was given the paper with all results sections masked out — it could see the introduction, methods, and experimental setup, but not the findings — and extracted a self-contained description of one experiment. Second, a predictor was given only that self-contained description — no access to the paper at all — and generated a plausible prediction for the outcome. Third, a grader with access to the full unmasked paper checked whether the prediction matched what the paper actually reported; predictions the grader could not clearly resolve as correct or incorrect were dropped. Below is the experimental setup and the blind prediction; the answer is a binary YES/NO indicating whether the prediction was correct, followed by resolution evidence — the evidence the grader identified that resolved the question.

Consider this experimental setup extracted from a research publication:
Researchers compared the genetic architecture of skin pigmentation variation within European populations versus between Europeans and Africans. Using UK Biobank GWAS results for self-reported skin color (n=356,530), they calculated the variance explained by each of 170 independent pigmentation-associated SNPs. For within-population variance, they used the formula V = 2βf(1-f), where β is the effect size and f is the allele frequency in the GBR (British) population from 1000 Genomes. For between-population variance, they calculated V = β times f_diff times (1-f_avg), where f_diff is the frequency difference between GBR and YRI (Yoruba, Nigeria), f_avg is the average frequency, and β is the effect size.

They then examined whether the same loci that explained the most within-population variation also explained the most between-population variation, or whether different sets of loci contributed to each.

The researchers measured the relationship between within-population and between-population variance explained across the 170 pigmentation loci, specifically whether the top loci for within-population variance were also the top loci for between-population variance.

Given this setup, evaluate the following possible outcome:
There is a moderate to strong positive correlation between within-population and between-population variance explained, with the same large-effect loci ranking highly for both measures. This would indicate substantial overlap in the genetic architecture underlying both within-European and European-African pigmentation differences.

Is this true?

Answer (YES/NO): NO